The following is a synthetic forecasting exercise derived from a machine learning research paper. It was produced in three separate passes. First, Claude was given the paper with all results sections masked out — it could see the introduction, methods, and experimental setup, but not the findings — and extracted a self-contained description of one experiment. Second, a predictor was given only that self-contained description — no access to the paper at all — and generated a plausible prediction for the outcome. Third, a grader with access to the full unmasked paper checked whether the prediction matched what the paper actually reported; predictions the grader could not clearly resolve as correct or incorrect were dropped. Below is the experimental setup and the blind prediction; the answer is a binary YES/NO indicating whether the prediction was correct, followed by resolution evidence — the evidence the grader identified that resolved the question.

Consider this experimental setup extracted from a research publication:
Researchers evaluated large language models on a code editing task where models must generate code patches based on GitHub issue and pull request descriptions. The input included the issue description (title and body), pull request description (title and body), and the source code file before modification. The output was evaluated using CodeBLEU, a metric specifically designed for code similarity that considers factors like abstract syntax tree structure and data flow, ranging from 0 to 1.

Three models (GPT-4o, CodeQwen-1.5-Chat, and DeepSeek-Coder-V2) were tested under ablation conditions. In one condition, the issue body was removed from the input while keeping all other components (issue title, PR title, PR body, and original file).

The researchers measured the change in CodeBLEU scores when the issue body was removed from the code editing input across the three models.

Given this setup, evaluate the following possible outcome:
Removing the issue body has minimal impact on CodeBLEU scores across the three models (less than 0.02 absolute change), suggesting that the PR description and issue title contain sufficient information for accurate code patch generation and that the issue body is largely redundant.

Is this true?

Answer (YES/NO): YES